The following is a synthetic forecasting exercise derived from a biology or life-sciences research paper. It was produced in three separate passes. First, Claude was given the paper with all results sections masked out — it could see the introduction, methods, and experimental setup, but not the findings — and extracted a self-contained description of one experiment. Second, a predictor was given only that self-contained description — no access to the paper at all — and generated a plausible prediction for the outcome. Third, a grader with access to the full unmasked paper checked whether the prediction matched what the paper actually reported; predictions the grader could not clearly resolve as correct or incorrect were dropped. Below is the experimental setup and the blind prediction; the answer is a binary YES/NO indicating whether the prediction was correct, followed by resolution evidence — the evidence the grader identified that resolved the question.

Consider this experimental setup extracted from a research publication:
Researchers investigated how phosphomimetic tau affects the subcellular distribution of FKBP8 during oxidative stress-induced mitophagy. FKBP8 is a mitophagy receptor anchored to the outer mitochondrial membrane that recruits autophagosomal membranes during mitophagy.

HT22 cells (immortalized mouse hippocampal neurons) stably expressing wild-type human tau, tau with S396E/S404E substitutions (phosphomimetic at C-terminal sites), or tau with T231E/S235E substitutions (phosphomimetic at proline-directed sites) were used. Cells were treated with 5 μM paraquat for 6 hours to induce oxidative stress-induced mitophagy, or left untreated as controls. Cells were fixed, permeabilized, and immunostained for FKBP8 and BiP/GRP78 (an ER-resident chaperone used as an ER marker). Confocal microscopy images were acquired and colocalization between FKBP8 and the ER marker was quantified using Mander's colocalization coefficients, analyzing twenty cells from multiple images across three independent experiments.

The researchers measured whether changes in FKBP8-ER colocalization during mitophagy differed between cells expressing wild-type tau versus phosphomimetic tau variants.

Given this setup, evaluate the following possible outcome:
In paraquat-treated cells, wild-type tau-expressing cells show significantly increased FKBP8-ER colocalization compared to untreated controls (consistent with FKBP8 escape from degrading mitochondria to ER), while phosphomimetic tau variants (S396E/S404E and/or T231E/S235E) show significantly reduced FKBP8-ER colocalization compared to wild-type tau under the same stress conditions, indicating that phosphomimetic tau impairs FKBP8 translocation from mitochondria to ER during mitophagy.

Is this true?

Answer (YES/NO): YES